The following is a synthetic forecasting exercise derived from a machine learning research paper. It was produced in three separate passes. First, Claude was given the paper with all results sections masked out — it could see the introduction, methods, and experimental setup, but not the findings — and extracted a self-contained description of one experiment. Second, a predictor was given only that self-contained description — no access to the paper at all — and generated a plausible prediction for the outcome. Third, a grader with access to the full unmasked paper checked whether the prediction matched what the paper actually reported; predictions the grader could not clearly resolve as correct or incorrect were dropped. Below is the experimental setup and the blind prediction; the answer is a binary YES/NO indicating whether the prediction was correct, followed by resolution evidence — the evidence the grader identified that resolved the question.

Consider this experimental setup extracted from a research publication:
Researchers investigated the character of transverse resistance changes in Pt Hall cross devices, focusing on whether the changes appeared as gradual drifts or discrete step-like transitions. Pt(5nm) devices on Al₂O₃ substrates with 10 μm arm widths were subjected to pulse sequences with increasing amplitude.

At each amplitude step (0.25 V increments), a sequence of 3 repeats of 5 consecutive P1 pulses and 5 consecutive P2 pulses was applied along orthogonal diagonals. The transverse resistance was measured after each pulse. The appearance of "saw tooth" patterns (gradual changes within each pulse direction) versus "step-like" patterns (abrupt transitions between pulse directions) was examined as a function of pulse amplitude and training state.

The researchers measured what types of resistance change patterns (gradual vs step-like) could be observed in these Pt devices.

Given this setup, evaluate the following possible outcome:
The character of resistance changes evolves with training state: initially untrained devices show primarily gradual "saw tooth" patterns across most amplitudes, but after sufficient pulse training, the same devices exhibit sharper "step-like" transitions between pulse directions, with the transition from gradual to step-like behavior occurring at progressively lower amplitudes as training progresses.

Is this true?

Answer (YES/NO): NO